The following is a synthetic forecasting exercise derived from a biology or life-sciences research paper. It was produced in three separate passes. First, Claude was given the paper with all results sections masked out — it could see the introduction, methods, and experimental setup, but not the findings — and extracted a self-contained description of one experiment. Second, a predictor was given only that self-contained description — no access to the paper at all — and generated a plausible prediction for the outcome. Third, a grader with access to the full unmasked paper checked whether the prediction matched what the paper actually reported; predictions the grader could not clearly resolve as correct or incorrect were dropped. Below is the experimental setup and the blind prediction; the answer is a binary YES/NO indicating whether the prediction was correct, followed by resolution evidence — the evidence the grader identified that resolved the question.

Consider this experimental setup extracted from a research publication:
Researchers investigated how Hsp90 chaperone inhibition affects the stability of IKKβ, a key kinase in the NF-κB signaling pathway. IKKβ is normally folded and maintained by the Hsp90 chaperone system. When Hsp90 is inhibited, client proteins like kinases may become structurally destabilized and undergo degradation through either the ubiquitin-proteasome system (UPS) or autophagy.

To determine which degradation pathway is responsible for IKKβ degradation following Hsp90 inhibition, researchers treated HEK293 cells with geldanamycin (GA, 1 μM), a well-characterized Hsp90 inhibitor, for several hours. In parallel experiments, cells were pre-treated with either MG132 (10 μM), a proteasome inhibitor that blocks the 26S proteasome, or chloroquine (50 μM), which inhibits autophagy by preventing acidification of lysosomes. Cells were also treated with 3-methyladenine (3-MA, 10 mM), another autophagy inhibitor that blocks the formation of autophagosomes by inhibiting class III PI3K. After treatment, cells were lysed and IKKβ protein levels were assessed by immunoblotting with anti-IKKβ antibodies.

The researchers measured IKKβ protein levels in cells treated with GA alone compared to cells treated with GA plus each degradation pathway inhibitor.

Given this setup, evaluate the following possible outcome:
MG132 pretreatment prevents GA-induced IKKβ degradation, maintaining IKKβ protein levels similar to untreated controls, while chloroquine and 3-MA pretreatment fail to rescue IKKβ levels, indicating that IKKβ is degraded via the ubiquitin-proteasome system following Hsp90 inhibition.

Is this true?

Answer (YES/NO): NO